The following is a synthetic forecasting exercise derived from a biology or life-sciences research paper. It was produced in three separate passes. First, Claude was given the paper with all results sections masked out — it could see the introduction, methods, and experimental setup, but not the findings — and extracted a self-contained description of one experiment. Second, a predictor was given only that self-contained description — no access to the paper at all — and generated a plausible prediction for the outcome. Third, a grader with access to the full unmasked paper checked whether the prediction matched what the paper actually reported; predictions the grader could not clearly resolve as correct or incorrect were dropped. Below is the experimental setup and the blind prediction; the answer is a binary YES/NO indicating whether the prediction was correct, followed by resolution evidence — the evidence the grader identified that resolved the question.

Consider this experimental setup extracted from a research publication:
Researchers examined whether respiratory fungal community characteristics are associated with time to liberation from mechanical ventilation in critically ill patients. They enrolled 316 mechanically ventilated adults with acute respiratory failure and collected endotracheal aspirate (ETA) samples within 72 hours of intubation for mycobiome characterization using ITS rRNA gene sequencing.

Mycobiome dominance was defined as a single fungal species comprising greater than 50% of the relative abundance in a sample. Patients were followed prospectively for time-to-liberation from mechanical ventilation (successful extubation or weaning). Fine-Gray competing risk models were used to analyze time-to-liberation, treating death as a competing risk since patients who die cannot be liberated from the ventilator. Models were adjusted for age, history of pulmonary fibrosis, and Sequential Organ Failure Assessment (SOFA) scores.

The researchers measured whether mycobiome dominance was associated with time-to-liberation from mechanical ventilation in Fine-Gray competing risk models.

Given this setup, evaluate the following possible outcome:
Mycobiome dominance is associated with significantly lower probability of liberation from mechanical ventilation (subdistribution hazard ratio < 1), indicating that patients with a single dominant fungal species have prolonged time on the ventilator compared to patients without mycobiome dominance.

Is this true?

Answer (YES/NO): YES